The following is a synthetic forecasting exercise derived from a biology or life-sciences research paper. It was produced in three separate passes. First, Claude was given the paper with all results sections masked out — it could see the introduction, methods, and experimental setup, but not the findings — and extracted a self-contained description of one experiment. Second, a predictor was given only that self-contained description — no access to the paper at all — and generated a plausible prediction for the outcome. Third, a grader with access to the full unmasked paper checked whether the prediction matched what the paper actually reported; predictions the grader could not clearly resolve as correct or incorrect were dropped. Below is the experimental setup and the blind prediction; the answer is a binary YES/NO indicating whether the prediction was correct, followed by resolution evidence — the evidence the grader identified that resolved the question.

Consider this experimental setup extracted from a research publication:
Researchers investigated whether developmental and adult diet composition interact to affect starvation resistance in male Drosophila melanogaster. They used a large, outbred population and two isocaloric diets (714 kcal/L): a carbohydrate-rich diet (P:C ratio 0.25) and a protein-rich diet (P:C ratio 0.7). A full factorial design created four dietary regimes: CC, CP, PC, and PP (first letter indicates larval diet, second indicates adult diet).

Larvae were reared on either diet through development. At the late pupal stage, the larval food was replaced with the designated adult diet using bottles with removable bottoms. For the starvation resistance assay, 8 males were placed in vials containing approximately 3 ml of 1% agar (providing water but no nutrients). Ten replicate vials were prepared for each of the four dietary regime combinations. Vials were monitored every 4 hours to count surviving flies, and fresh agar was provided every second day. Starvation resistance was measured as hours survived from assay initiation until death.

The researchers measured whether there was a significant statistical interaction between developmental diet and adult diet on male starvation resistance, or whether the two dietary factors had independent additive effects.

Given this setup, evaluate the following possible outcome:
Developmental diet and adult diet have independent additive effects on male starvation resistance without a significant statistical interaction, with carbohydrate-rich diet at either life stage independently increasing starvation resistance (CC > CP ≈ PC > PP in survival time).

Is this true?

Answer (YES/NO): NO